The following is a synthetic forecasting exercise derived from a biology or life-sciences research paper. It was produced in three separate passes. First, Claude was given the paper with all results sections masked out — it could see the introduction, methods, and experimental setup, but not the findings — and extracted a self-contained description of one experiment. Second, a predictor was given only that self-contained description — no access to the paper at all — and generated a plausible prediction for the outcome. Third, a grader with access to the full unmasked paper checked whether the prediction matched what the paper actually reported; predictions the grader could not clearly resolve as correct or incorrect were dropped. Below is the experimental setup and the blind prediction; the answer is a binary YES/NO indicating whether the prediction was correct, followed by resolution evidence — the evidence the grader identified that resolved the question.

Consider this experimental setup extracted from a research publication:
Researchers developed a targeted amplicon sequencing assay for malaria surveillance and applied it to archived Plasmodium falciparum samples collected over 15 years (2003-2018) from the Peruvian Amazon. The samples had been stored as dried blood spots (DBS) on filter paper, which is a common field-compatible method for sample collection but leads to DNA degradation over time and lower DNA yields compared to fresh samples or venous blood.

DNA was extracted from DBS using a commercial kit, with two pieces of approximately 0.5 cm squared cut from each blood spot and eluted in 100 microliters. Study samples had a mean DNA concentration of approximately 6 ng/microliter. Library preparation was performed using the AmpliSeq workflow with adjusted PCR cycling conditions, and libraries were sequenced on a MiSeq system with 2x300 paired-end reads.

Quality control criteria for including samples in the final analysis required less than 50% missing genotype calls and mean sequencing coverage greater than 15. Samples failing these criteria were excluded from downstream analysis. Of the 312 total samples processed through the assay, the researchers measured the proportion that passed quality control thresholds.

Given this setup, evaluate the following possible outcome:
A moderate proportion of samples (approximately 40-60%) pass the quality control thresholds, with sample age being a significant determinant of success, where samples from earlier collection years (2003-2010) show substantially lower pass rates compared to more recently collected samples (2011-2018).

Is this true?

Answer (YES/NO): NO